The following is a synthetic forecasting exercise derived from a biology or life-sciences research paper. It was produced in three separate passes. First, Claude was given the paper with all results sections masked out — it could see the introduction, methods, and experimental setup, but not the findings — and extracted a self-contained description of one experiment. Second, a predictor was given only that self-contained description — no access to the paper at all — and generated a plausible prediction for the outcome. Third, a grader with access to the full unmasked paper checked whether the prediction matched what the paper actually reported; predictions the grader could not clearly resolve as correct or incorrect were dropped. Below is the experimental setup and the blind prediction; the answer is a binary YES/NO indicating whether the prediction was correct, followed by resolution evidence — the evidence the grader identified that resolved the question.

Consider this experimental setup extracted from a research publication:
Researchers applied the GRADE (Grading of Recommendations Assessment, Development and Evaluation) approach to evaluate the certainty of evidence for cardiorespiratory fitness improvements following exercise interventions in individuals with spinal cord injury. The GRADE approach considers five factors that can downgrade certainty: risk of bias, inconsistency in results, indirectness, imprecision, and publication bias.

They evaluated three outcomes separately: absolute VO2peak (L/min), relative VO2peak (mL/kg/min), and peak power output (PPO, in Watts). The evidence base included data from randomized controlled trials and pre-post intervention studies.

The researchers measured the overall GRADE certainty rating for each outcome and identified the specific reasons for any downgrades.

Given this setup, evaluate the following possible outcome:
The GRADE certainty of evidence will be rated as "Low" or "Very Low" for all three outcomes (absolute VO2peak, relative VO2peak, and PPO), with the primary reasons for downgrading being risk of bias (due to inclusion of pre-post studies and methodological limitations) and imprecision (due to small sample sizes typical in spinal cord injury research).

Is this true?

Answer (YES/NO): NO